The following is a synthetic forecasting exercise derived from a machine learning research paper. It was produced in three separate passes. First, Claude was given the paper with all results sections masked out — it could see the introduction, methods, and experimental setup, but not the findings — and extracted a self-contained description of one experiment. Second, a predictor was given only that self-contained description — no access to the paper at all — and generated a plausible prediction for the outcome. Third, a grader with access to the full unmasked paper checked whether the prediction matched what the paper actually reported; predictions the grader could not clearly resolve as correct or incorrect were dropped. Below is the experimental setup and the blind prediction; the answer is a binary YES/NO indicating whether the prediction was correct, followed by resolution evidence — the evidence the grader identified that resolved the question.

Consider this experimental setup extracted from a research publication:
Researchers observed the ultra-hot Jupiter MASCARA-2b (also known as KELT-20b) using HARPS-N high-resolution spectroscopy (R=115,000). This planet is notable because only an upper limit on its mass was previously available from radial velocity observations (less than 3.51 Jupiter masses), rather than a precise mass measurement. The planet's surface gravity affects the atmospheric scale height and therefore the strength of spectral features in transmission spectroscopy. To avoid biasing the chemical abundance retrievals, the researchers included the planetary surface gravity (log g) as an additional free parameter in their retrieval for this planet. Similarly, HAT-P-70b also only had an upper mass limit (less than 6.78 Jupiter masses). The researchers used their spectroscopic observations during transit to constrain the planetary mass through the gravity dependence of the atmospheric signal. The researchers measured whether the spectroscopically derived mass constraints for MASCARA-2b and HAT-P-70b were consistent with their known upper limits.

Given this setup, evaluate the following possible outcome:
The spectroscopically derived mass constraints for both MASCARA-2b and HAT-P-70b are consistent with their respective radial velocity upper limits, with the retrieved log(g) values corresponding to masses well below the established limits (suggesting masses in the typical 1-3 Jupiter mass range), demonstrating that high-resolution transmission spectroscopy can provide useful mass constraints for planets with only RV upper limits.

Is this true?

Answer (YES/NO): YES